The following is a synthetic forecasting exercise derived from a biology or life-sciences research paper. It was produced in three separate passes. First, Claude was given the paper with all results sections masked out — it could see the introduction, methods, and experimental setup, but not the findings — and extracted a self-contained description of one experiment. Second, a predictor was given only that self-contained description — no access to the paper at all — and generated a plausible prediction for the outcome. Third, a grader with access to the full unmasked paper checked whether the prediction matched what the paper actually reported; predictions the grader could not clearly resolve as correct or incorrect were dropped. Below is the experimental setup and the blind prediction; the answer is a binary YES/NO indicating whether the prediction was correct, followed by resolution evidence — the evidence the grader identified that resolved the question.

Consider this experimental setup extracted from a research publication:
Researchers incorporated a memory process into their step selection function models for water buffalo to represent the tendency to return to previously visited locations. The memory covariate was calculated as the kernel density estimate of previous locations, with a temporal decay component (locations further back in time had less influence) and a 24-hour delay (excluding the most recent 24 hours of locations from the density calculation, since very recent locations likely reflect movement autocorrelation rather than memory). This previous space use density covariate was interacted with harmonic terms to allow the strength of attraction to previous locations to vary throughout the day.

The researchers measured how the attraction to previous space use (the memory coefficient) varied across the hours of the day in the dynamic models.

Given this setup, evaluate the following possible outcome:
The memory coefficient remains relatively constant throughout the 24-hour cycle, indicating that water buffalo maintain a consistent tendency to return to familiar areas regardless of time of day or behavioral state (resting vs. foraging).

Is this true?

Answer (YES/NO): NO